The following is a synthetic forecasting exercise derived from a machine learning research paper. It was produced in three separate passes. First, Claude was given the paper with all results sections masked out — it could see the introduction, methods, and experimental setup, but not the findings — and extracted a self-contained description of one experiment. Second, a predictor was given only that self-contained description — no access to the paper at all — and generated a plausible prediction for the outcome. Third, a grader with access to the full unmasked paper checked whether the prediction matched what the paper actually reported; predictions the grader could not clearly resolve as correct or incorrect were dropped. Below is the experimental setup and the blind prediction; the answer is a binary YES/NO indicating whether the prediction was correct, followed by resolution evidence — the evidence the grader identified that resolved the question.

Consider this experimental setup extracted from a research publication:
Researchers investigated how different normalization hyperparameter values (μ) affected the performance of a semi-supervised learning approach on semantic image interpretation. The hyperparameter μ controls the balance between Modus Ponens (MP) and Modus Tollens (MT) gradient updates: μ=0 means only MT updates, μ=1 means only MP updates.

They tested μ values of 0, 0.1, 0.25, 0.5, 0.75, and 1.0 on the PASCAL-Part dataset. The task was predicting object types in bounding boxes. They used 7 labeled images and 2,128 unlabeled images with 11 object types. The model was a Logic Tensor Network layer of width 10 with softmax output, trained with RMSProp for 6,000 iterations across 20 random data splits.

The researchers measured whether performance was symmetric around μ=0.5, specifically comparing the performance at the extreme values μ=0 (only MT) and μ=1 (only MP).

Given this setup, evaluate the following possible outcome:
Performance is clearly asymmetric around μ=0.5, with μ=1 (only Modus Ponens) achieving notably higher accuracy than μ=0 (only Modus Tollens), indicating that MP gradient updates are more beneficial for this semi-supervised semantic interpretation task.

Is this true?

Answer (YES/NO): NO